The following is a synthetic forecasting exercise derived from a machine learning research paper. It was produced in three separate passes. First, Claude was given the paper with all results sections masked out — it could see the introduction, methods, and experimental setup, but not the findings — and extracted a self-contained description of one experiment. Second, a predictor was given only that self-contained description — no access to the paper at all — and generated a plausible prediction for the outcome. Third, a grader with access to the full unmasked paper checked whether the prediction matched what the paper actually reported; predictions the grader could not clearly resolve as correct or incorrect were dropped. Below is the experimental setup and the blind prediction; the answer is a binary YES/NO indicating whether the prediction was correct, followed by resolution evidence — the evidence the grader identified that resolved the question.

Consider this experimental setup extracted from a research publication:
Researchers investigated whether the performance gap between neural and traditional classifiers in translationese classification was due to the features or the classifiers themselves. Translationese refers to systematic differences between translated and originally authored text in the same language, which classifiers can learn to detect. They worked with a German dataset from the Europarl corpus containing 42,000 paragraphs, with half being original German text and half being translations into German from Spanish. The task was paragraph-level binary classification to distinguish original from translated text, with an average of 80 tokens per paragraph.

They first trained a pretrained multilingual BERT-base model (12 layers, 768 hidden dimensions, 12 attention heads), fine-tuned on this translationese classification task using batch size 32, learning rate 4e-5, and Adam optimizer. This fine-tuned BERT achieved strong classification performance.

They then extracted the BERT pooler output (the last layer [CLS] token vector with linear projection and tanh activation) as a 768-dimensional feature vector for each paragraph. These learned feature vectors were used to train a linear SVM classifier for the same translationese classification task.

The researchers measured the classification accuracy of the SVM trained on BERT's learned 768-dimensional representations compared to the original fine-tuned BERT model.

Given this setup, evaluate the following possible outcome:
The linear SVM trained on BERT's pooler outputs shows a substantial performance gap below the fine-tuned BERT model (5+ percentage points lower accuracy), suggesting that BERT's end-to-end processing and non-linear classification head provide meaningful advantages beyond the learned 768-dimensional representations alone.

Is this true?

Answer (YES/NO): NO